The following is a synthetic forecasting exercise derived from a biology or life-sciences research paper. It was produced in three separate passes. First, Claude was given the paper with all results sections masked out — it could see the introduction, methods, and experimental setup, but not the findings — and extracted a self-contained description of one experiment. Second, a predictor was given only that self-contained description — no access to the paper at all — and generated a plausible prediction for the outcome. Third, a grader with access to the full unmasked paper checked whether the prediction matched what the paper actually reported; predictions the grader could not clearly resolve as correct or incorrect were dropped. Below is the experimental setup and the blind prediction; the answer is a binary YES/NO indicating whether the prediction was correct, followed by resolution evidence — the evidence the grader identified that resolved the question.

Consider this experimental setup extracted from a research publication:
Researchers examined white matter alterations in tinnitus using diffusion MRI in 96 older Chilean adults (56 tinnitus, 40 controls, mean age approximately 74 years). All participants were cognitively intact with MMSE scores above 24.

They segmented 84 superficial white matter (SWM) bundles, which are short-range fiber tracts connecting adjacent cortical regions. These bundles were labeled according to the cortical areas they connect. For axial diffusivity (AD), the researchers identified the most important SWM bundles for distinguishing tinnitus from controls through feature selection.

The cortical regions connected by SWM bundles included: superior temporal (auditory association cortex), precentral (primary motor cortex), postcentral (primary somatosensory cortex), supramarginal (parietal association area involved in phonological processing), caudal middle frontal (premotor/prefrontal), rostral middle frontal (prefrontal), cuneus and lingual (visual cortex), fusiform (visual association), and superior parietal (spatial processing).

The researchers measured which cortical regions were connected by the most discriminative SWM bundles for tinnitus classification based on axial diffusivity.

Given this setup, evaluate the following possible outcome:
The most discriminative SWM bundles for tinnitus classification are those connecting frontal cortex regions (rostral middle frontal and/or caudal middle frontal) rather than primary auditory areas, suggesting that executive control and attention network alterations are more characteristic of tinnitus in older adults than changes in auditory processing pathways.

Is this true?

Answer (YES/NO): NO